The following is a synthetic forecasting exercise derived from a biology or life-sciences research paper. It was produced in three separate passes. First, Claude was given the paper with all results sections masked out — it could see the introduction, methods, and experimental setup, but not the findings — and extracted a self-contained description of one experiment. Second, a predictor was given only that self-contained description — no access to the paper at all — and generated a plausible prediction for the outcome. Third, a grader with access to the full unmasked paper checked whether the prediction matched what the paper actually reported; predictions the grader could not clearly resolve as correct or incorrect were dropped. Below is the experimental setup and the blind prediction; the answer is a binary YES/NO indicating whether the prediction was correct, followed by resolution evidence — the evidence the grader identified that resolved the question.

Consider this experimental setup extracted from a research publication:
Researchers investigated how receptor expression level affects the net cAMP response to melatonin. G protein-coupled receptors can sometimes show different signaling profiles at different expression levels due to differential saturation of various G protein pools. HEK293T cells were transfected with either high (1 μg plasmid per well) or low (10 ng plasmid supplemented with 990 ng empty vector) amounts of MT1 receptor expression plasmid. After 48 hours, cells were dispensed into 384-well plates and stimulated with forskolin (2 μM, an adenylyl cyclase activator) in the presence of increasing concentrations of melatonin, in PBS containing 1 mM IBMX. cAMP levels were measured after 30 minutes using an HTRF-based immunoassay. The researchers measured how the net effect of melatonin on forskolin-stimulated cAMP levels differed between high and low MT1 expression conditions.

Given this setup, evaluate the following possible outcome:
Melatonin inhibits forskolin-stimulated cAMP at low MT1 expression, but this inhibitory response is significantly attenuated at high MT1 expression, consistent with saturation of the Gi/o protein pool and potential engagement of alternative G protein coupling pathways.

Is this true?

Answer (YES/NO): NO